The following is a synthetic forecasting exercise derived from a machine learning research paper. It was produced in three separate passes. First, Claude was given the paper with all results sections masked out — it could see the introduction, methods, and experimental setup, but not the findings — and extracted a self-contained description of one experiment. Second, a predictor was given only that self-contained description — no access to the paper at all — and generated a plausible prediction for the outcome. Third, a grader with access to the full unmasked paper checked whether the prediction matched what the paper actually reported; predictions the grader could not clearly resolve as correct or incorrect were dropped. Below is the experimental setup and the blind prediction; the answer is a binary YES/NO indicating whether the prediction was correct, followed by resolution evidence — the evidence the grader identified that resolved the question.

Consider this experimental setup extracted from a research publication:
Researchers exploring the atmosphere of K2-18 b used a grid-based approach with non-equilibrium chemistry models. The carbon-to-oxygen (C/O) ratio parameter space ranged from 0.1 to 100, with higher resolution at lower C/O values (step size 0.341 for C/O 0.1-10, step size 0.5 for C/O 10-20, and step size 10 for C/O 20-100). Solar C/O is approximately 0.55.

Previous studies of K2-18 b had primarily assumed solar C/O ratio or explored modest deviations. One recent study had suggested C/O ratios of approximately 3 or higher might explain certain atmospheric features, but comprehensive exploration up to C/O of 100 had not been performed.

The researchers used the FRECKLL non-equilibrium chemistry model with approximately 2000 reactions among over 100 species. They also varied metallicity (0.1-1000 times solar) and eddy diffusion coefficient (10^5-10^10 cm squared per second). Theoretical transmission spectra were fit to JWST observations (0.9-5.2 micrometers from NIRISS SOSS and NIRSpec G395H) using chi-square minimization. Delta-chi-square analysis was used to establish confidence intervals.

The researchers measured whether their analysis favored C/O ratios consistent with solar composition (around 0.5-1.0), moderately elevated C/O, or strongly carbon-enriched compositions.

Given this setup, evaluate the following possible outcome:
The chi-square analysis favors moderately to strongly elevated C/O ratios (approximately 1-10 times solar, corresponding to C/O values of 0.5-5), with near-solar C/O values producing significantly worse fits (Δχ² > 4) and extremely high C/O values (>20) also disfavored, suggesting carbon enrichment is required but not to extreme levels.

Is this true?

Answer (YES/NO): NO